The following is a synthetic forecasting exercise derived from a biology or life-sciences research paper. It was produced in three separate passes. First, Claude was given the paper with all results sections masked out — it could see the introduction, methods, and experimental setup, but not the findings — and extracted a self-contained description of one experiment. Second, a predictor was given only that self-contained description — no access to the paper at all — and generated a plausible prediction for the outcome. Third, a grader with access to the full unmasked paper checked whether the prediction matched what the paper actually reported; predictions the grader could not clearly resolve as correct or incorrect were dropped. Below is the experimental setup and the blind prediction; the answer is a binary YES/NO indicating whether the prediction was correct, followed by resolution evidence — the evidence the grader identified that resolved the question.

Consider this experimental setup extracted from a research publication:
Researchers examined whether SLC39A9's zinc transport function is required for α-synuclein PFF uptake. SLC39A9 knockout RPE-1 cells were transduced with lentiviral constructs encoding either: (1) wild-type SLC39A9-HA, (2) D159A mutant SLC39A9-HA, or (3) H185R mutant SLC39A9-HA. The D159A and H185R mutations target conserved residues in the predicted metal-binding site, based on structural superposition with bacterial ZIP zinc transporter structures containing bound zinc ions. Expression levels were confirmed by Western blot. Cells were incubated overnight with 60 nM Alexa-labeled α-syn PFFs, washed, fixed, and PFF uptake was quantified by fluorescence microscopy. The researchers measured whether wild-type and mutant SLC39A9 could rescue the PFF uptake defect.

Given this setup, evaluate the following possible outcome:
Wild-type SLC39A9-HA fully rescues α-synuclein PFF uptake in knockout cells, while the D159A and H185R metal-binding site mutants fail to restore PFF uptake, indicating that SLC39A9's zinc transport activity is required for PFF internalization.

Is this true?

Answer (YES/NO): YES